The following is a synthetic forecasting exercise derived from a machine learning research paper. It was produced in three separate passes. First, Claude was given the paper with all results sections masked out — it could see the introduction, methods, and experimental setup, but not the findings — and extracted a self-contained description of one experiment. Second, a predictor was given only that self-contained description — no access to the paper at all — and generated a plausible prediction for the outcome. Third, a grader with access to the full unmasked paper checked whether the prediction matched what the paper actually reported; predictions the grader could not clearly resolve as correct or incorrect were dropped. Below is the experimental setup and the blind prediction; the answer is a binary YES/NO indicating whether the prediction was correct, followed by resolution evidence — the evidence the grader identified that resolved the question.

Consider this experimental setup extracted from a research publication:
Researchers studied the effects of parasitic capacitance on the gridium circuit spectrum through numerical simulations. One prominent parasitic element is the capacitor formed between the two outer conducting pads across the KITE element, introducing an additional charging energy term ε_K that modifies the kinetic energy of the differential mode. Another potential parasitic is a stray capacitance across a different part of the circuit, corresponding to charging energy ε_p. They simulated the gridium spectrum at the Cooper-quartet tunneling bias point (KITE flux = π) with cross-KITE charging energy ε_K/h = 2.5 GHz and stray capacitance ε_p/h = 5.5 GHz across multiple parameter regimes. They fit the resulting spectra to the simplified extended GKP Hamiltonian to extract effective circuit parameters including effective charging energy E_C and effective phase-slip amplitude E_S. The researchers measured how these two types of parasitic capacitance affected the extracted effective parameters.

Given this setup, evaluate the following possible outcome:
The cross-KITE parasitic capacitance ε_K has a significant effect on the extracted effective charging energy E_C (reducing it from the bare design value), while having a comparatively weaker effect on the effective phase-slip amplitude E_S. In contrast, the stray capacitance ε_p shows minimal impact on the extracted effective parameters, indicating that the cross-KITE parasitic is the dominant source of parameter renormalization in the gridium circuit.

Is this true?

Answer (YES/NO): NO